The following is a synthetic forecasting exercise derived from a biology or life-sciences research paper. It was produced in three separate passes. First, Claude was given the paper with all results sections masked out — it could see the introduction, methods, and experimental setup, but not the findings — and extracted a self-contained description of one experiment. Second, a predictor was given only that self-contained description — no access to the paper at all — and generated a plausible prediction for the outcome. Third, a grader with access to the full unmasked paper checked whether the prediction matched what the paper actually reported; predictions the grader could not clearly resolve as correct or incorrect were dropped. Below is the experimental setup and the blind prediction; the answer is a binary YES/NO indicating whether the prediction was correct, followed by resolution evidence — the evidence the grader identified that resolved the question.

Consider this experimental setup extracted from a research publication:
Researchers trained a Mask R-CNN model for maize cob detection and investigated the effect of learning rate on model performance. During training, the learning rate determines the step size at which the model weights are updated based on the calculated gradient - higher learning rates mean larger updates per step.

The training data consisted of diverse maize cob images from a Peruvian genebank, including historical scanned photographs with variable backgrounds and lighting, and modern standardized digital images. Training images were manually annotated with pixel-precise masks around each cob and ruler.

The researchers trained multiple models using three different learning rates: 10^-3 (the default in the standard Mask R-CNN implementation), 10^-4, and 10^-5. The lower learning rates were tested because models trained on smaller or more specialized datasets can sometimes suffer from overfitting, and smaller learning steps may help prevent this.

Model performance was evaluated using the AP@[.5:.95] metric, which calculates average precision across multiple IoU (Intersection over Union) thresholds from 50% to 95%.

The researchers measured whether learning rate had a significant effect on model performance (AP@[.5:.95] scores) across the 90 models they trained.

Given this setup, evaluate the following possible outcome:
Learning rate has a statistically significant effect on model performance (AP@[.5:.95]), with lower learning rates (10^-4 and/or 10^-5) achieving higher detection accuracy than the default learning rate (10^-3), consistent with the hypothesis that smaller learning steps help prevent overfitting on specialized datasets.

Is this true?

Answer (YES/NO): NO